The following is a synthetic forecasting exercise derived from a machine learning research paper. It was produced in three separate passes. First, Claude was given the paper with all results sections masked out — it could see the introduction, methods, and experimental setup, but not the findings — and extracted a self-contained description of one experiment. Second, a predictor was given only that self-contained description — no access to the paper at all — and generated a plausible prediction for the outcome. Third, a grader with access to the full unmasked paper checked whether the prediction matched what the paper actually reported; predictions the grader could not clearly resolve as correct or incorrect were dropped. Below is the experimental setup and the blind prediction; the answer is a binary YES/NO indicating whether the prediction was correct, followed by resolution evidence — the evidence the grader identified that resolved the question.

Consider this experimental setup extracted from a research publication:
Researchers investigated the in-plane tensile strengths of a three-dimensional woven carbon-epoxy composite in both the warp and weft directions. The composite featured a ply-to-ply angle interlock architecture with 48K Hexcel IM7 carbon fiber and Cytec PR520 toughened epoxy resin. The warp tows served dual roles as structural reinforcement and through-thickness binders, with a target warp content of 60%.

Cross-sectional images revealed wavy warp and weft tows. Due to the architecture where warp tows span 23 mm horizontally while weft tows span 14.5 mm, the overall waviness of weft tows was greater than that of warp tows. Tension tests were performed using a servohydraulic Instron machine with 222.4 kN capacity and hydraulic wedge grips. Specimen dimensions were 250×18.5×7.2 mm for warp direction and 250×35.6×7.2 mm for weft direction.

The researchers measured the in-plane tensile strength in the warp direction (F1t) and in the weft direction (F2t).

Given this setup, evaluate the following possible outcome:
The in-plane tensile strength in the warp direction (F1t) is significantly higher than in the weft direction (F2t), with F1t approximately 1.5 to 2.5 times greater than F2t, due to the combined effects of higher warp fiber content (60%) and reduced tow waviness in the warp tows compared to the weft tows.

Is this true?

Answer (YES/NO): NO